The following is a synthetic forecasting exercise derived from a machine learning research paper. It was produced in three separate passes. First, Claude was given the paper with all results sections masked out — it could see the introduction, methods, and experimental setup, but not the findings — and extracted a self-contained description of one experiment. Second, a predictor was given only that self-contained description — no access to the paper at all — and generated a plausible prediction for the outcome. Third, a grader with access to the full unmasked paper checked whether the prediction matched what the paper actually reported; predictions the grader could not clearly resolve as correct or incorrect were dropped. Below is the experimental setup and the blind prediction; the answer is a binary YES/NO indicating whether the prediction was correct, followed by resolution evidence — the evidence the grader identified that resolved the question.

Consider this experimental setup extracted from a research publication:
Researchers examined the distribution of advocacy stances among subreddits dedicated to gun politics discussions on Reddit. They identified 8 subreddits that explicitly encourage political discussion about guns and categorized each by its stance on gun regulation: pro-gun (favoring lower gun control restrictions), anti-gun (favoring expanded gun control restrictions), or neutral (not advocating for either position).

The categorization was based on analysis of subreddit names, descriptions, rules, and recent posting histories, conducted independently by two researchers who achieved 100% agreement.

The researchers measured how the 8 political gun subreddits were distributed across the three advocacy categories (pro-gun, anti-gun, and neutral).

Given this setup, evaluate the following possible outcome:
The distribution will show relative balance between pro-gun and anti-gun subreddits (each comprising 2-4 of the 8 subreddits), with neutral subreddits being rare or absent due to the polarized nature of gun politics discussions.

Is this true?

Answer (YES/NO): NO